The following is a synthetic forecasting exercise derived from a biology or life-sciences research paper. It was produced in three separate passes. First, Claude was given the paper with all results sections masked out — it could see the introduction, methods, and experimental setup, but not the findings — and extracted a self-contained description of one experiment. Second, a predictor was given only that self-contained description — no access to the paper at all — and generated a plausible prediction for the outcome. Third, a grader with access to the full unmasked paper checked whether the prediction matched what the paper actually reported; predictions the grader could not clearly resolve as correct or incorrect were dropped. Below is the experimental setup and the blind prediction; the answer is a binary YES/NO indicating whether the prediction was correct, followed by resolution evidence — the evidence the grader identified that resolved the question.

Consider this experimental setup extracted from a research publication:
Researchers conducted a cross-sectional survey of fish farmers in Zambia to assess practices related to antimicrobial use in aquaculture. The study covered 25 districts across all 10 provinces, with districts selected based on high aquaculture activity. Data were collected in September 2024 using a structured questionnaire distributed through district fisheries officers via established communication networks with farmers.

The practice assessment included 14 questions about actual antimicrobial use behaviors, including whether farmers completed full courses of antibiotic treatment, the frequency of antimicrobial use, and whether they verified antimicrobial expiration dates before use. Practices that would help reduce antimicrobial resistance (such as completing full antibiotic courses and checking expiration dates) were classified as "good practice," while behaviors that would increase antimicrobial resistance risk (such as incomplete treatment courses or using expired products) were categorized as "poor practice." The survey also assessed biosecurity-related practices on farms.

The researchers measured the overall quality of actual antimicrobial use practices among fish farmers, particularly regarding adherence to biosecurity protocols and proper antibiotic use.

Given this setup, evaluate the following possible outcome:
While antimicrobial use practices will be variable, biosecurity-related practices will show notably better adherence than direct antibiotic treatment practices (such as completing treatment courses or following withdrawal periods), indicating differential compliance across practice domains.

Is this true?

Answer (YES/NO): NO